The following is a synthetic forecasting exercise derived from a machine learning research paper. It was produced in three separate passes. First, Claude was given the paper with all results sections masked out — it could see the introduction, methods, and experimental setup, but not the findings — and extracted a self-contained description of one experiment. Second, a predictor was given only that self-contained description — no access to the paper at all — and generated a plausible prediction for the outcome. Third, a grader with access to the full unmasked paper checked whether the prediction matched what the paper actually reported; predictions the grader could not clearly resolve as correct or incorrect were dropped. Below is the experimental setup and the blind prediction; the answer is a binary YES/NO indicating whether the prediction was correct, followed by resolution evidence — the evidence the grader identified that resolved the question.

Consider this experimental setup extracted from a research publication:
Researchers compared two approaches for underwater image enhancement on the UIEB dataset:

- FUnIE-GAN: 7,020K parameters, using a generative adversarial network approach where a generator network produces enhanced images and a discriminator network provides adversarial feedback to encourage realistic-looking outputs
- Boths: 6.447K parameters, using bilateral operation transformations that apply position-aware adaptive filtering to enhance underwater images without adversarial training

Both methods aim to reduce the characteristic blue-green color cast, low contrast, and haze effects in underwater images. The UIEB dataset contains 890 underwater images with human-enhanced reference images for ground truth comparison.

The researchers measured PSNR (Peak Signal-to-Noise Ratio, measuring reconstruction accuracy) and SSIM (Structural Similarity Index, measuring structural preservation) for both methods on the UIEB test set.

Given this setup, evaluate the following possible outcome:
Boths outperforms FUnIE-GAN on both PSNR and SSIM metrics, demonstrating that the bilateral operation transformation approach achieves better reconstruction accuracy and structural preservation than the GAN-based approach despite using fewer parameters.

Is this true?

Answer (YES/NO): YES